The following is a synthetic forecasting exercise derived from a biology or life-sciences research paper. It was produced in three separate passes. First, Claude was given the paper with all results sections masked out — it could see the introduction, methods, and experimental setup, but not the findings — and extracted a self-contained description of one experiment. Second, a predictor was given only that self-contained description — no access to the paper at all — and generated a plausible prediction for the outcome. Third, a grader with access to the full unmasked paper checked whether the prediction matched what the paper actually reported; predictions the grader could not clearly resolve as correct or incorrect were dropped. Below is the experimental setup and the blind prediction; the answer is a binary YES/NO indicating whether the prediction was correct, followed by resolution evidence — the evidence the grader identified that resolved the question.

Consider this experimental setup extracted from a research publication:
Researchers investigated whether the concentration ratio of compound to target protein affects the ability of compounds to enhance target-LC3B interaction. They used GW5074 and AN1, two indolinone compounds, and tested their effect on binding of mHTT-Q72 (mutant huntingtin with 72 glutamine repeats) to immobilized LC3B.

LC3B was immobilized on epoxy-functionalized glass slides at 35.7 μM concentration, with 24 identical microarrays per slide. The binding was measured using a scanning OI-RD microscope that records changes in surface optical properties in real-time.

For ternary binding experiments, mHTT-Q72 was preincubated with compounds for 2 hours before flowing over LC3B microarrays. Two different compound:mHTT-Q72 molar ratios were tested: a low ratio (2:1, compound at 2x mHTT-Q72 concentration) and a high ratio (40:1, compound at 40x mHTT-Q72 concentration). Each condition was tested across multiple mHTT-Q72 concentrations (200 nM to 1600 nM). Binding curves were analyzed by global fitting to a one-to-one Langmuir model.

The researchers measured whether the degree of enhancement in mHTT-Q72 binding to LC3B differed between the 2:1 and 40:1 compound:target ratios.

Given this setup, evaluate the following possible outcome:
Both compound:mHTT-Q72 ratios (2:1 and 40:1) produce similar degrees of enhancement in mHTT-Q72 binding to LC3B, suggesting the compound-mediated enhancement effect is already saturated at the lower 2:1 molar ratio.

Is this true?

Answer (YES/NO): NO